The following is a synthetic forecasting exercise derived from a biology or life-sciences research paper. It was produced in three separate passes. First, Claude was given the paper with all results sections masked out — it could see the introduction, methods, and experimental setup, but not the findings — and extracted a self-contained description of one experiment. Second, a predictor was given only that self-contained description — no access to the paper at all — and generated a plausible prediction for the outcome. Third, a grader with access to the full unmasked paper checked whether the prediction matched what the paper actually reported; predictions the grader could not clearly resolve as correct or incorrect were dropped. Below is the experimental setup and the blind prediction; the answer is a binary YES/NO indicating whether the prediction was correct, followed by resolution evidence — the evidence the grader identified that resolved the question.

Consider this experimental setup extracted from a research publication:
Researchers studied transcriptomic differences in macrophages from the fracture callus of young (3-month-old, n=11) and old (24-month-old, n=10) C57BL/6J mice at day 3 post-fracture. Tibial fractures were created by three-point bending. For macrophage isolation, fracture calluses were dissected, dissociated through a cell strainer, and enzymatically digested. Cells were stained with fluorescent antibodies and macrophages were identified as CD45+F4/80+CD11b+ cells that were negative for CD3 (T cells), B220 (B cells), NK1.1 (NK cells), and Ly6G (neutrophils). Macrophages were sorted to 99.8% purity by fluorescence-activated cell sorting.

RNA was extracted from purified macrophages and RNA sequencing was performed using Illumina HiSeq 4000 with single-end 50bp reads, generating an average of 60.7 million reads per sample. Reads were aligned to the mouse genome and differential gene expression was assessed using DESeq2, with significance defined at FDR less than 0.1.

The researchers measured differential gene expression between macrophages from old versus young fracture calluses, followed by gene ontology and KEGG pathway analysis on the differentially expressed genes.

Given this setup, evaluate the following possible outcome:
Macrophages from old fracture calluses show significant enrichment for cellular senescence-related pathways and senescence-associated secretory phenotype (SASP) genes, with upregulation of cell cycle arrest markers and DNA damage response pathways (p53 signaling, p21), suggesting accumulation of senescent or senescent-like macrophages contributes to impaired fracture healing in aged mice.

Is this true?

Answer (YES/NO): NO